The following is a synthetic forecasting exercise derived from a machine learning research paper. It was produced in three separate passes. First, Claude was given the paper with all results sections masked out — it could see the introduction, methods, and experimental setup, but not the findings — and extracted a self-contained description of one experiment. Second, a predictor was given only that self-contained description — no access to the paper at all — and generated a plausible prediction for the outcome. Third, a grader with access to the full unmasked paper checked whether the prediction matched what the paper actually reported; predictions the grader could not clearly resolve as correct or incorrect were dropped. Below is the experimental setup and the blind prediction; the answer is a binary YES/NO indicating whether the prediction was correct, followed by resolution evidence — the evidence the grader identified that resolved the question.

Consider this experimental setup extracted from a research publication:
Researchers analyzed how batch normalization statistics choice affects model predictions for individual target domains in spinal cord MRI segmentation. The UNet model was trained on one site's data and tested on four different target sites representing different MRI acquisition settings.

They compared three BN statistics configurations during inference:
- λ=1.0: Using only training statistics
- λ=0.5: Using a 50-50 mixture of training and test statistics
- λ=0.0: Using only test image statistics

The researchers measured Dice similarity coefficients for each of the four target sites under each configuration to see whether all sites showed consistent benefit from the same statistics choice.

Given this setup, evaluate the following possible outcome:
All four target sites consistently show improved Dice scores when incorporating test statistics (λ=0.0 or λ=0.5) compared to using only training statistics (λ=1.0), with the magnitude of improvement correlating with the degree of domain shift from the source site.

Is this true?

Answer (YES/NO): NO